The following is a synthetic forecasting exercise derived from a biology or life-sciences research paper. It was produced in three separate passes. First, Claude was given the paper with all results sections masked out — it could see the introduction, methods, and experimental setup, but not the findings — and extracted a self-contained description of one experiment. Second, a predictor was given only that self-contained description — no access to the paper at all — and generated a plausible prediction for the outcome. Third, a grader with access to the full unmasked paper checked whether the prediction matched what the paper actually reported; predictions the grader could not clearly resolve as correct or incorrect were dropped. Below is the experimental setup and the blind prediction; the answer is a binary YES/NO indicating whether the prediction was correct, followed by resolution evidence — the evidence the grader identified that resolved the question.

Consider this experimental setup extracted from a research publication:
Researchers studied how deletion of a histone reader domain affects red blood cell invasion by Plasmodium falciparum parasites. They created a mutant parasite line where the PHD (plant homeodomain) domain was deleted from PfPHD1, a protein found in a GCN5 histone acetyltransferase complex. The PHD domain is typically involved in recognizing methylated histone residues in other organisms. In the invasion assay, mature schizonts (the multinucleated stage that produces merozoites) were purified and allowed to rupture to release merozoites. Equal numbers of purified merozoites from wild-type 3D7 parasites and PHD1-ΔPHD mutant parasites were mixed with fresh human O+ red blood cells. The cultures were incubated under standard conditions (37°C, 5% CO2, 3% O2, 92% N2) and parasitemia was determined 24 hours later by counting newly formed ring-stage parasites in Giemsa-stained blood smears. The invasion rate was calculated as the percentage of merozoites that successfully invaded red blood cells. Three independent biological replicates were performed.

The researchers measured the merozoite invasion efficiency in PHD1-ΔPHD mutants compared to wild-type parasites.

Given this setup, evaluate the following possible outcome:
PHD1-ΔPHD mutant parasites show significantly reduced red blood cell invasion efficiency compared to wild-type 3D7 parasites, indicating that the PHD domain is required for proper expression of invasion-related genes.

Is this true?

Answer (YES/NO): YES